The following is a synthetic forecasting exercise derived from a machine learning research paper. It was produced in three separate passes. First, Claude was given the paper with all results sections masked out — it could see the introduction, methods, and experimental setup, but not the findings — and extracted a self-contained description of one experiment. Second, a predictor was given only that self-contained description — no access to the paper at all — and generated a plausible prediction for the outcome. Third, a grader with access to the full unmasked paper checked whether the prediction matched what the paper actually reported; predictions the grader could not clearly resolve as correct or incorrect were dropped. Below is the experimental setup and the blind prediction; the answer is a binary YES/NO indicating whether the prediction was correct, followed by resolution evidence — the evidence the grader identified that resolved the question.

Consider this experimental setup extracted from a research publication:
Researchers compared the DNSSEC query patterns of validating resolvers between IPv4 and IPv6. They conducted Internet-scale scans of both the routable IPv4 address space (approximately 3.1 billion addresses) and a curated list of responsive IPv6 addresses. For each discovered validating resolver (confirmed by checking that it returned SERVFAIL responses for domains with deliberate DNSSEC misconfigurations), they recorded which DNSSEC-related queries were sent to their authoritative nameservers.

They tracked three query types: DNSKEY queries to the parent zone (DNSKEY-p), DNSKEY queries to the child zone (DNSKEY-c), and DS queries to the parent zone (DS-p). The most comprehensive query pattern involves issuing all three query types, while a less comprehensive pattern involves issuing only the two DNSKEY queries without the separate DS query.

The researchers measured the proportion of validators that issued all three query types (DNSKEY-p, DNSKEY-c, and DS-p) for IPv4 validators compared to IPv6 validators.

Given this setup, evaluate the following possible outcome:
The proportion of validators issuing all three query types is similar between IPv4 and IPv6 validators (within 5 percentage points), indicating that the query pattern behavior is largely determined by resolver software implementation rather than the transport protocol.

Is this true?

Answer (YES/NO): NO